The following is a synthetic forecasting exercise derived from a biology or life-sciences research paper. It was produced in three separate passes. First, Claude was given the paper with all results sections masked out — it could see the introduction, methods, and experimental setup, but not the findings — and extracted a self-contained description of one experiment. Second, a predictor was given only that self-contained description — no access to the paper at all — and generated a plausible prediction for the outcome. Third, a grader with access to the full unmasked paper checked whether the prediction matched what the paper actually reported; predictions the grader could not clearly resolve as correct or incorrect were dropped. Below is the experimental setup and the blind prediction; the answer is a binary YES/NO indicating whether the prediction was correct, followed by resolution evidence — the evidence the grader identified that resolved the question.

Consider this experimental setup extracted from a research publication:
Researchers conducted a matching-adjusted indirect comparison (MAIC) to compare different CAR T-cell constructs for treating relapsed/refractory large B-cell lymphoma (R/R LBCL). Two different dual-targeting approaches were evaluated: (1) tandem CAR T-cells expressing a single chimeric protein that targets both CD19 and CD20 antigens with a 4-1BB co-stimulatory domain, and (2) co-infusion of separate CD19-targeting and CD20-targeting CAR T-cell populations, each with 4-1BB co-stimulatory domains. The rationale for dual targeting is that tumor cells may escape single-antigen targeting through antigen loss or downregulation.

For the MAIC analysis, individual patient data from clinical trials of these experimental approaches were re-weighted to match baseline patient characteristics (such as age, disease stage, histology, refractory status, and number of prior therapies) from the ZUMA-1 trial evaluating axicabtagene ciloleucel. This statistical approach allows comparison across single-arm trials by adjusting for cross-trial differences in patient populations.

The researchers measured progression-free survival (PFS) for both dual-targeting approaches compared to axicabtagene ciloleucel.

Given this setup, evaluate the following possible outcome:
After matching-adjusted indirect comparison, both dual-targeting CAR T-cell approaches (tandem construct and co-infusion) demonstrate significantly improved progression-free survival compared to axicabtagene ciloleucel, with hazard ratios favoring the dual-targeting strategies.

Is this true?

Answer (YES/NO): NO